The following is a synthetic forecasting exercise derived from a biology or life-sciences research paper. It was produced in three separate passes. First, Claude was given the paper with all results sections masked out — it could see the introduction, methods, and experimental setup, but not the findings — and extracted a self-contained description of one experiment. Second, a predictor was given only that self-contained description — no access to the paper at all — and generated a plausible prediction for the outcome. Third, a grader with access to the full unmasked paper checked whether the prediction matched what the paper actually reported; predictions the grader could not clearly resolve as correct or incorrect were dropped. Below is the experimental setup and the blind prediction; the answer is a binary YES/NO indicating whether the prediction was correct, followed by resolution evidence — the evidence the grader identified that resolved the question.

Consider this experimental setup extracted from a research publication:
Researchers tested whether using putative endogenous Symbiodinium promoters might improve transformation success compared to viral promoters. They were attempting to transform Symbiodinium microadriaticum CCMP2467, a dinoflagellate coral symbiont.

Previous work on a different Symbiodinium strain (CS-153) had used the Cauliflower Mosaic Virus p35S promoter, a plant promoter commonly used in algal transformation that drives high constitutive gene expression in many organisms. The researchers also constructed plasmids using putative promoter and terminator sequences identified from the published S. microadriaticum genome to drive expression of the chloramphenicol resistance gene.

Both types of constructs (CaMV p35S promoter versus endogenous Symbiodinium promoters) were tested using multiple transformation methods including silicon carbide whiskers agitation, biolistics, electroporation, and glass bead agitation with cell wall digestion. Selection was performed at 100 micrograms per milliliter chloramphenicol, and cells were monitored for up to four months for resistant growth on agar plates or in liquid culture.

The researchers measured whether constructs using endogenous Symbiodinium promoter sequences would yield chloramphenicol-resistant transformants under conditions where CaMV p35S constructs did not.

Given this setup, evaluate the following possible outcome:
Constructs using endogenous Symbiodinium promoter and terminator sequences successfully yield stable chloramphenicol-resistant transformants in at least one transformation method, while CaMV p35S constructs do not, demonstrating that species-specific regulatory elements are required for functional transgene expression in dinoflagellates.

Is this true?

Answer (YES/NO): NO